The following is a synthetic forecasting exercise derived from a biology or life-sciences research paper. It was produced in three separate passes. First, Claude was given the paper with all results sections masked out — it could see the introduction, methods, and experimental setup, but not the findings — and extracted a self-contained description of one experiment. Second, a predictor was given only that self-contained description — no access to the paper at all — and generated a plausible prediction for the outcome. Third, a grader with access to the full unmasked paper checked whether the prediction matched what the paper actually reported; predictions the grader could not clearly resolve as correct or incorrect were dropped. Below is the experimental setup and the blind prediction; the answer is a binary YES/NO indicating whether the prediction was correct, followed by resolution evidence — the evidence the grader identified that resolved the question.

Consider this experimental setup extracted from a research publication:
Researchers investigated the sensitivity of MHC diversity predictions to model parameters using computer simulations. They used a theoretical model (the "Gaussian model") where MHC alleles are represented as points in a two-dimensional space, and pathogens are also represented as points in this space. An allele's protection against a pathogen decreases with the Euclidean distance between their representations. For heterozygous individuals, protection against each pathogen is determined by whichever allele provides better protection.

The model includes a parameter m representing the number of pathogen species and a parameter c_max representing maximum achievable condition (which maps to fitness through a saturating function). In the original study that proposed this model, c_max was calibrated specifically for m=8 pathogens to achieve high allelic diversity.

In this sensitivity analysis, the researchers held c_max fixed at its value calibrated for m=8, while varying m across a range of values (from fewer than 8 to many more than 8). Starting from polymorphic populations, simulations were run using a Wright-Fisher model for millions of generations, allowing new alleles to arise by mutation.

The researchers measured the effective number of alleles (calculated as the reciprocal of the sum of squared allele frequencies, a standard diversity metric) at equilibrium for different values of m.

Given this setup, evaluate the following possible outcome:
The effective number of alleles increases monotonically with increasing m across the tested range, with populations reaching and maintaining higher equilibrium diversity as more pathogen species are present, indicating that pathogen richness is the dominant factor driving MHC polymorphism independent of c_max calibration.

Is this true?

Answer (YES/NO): NO